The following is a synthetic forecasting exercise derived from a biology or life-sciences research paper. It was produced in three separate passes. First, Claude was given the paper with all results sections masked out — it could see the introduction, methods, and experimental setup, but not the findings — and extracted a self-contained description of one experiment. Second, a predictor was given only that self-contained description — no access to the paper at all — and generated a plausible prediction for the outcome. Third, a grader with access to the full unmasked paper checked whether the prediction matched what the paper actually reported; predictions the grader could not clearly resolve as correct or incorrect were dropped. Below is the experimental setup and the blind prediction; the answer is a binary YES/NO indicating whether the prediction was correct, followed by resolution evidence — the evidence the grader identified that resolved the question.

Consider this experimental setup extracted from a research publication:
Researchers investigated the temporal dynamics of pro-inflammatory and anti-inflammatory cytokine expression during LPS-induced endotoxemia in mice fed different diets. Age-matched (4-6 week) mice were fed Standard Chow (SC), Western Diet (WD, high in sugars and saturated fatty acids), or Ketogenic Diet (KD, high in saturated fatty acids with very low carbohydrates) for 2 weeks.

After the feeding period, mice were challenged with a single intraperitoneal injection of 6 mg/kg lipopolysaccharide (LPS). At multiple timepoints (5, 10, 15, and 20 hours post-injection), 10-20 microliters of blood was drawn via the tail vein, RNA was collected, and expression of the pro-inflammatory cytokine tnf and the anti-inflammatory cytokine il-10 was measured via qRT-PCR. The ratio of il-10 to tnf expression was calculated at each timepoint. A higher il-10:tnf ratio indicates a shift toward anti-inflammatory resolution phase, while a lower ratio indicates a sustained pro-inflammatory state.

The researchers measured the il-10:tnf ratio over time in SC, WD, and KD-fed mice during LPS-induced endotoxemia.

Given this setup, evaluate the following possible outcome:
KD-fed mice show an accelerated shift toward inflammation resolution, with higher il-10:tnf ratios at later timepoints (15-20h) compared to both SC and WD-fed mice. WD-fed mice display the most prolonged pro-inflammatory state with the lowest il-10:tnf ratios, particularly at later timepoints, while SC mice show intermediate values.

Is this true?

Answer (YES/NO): NO